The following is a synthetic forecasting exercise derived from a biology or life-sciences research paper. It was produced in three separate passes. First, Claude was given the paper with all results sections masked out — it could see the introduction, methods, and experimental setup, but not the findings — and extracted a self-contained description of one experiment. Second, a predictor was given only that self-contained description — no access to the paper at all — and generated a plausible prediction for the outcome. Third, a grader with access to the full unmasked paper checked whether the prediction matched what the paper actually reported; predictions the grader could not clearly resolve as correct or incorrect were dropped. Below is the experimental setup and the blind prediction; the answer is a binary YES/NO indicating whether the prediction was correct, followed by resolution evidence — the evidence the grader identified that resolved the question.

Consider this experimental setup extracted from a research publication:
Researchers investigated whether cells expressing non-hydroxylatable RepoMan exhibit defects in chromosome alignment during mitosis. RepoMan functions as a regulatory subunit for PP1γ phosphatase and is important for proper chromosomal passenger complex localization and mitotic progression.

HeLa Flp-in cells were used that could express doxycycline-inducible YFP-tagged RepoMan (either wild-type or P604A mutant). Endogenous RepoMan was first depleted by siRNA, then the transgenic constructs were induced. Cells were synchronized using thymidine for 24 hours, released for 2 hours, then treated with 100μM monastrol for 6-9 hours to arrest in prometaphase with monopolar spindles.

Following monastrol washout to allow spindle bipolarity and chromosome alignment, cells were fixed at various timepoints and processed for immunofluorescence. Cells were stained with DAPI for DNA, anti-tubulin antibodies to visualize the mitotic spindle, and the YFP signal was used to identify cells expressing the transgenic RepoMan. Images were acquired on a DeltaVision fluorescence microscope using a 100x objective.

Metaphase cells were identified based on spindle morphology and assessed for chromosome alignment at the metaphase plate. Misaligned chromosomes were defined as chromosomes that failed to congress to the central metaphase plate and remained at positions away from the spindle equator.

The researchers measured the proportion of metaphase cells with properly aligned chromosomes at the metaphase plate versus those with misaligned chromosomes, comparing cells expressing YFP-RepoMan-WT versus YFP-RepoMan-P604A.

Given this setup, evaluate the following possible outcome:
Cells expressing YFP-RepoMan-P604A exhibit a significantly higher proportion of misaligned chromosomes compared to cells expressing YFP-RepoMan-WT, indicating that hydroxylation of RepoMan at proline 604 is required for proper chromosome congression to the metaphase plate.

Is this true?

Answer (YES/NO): YES